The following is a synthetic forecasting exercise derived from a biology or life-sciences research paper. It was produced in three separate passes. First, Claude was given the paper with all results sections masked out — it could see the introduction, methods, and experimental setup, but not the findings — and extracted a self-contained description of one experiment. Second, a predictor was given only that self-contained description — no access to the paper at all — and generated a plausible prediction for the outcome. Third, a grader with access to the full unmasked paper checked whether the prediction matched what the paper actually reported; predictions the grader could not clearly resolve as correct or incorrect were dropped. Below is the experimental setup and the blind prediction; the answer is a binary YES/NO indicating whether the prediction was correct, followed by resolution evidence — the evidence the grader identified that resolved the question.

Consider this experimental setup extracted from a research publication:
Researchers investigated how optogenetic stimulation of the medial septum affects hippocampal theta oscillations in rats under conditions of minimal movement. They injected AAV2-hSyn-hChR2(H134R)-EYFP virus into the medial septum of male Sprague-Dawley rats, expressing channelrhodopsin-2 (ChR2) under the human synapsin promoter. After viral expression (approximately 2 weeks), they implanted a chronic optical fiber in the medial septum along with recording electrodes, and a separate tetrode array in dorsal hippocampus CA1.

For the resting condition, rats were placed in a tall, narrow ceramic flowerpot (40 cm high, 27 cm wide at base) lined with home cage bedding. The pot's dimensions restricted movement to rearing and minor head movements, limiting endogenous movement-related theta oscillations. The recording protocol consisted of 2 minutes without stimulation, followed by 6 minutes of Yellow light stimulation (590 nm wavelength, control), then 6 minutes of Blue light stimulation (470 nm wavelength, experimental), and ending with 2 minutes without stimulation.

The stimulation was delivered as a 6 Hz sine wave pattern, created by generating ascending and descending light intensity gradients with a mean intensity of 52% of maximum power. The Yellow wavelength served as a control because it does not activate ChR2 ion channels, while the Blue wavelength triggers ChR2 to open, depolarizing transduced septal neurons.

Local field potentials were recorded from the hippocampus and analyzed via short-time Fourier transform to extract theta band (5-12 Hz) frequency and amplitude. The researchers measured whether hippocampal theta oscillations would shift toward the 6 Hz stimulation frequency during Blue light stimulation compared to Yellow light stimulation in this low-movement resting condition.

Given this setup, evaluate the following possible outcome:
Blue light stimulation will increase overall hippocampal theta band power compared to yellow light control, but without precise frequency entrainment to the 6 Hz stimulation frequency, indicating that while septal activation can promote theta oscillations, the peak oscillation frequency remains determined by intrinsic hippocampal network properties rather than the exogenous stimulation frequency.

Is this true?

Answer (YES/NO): NO